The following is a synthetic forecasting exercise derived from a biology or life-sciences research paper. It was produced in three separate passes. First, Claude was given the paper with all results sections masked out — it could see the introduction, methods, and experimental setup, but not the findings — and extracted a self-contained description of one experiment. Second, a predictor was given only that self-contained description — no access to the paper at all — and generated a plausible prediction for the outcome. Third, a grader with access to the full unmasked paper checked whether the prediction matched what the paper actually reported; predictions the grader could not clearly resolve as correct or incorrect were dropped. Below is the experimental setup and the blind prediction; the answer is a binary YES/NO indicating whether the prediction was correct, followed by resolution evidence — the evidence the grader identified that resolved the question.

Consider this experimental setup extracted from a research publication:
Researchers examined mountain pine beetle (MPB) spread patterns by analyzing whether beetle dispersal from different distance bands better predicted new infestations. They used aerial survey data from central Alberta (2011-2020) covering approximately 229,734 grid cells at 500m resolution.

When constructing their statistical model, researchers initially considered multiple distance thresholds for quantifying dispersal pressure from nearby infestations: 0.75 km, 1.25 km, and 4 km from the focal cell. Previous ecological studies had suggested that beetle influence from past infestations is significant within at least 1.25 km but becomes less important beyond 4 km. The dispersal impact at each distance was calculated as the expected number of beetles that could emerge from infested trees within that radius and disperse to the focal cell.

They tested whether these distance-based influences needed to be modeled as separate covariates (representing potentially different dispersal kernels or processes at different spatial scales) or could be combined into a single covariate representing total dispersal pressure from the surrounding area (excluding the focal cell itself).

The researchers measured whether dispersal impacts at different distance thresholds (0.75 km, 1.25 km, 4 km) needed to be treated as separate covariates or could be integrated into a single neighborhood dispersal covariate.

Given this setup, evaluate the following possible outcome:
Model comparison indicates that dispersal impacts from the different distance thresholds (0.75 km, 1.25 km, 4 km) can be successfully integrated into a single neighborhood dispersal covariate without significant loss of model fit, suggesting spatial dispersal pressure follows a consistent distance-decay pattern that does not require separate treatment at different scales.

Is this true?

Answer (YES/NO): YES